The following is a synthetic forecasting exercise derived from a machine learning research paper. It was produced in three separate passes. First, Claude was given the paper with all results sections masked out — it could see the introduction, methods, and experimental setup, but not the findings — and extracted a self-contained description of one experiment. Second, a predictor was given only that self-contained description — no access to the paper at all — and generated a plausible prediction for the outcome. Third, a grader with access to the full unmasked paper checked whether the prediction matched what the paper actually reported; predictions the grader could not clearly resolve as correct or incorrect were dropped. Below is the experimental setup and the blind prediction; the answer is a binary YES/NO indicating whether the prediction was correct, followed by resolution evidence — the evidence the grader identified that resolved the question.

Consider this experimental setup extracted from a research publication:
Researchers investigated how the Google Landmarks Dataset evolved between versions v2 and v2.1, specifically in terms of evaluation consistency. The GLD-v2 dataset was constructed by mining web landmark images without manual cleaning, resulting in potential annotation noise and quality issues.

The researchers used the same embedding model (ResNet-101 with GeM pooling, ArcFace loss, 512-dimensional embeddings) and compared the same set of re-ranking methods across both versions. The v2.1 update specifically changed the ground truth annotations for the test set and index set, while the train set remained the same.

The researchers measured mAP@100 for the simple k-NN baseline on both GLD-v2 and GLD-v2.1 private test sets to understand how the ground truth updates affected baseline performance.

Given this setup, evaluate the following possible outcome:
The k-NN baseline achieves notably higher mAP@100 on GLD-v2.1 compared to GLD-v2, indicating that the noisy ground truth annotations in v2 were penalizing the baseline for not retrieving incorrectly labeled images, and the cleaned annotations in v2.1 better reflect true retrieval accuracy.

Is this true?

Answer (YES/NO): NO